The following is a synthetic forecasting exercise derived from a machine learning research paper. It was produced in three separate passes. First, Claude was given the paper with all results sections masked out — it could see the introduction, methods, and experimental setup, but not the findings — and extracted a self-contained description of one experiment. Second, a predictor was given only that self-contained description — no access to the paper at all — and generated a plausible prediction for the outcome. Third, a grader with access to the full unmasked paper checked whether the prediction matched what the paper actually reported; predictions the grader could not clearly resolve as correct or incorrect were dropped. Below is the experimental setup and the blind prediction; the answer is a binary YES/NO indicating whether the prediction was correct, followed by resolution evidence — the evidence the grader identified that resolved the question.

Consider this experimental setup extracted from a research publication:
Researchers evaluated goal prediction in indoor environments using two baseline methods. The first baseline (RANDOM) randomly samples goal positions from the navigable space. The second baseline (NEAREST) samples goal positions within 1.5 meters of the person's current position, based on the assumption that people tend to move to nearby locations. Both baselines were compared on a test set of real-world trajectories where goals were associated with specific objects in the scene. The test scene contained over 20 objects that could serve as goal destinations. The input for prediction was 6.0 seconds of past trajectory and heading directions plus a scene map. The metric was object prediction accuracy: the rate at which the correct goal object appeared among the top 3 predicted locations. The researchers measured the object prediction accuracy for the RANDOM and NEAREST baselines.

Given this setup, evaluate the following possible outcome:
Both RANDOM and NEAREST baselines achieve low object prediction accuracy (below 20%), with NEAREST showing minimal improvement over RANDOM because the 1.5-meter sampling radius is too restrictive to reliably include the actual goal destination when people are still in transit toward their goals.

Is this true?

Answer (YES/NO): NO